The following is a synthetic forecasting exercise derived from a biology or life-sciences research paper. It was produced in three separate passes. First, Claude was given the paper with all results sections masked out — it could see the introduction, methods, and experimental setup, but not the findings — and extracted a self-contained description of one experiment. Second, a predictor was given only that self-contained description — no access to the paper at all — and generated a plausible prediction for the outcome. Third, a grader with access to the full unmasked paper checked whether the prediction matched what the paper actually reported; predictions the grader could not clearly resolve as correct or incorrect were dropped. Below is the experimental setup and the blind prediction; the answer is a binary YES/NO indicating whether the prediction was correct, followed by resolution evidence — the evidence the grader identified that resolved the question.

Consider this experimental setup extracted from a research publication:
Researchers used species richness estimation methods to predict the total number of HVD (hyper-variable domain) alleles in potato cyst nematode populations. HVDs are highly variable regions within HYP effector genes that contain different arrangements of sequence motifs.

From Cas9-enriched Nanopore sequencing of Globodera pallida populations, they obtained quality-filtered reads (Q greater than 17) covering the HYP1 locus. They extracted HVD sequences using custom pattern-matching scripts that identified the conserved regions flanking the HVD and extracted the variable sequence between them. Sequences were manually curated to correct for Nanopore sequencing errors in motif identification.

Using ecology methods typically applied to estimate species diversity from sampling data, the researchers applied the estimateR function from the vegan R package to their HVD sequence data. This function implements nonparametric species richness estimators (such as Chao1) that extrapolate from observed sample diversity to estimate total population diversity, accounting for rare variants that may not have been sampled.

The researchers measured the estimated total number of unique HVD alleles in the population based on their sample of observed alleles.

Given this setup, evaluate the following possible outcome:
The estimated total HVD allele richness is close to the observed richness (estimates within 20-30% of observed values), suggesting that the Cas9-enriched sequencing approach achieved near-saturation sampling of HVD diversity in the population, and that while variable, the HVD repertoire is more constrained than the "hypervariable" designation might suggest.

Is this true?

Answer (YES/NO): NO